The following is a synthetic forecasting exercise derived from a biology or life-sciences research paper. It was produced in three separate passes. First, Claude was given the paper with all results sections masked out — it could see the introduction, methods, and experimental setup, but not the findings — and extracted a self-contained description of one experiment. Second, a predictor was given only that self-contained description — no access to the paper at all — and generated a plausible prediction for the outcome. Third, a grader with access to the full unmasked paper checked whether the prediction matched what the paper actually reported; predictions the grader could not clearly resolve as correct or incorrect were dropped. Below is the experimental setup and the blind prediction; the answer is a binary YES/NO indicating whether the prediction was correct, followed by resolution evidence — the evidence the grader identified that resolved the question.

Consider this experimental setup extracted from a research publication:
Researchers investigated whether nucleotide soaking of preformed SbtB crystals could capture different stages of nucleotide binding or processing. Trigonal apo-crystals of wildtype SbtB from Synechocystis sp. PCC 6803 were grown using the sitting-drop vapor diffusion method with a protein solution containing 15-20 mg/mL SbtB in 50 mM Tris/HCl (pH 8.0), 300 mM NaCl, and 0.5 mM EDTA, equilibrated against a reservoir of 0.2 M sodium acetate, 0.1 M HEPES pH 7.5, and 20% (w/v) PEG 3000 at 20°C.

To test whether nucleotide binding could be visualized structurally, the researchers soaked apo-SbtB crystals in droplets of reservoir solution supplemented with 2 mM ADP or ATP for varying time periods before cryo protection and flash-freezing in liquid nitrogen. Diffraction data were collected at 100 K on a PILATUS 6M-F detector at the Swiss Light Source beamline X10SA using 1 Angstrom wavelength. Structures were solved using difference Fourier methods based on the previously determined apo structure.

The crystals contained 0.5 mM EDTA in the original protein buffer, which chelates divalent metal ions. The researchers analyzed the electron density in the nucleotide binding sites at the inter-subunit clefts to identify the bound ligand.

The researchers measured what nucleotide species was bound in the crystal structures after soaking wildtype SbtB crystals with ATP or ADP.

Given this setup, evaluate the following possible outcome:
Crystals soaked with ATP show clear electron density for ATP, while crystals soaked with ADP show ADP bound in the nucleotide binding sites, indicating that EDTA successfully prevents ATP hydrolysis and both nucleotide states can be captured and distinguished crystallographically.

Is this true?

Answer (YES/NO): NO